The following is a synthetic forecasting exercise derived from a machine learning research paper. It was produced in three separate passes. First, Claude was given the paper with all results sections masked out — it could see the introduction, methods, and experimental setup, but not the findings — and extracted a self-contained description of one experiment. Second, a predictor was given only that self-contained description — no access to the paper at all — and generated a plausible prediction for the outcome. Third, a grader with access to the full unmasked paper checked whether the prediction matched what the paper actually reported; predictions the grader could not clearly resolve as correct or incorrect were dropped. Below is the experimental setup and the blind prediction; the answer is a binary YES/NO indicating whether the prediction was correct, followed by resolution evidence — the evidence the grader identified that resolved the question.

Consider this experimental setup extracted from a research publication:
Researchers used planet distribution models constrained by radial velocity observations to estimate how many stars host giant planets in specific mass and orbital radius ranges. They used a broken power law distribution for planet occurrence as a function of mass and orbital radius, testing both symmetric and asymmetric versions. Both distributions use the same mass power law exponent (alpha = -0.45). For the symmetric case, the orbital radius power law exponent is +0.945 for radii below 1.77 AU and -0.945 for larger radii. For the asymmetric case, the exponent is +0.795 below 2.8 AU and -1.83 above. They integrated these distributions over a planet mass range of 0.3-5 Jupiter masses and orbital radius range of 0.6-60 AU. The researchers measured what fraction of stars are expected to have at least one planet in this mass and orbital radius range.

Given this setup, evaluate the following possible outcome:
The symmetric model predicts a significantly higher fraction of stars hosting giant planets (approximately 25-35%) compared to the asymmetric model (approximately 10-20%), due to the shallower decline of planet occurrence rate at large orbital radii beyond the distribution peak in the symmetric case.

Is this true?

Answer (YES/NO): NO